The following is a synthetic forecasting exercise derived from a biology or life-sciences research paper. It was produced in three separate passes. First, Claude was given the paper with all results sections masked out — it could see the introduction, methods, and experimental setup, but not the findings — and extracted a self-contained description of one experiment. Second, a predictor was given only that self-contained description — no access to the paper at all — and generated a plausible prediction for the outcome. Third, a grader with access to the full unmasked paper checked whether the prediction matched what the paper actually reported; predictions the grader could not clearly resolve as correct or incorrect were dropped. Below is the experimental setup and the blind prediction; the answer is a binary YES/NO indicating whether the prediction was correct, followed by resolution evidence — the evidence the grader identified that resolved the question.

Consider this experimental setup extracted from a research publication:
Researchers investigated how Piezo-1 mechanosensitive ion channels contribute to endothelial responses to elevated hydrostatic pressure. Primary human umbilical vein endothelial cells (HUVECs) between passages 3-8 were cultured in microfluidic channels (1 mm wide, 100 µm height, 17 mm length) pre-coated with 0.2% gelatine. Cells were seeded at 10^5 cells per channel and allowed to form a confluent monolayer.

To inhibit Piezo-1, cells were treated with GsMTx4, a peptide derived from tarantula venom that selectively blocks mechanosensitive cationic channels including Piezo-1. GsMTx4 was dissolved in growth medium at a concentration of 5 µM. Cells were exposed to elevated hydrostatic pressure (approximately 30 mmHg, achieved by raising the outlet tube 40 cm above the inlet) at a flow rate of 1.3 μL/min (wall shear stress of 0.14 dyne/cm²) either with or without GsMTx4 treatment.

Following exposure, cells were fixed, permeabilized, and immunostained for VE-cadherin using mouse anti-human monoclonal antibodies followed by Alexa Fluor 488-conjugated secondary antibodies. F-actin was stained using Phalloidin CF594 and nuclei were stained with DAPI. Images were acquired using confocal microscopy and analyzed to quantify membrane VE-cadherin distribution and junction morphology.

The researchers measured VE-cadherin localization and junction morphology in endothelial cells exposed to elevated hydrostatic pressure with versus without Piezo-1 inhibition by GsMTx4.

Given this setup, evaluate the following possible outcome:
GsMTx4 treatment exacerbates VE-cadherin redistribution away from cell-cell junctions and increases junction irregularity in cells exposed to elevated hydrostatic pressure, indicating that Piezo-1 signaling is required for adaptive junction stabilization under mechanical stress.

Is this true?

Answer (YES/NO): NO